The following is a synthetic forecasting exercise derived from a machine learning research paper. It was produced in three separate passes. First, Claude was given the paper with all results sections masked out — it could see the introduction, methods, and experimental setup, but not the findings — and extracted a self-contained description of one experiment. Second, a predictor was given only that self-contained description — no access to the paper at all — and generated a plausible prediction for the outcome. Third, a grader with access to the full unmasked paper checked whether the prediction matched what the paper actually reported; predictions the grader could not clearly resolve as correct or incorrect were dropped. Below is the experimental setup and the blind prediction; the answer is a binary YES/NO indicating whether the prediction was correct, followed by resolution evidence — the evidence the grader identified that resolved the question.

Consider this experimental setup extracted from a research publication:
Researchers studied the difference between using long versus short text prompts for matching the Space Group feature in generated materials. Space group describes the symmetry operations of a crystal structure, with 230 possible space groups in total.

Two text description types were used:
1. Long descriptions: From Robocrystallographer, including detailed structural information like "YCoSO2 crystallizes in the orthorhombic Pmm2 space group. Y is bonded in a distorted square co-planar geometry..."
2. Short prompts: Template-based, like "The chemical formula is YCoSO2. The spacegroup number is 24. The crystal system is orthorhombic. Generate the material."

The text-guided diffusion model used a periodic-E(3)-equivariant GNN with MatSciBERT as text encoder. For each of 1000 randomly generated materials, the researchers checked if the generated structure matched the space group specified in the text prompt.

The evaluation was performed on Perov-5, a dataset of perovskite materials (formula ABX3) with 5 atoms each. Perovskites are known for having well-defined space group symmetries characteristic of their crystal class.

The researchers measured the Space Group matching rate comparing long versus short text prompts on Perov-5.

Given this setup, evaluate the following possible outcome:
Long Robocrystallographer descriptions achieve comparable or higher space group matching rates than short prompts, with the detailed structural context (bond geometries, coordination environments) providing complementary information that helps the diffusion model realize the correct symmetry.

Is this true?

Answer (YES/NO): YES